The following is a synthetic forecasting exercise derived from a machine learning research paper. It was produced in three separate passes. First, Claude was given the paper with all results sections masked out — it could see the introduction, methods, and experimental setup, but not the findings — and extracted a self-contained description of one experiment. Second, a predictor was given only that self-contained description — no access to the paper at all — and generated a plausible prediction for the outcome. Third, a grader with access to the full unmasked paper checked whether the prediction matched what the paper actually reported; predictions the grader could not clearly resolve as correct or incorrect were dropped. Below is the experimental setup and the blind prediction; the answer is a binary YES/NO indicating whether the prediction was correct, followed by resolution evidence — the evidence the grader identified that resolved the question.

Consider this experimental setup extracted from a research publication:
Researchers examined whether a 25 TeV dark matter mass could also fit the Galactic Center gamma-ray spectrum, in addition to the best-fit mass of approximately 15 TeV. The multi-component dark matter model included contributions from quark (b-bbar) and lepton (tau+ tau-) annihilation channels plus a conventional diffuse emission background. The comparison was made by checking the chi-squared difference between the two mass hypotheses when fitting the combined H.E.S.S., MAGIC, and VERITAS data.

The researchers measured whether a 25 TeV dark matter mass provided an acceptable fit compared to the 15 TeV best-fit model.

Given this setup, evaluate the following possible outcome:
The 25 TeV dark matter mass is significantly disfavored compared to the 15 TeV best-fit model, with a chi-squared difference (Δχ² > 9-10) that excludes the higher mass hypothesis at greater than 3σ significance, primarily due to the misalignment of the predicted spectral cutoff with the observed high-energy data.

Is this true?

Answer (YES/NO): NO